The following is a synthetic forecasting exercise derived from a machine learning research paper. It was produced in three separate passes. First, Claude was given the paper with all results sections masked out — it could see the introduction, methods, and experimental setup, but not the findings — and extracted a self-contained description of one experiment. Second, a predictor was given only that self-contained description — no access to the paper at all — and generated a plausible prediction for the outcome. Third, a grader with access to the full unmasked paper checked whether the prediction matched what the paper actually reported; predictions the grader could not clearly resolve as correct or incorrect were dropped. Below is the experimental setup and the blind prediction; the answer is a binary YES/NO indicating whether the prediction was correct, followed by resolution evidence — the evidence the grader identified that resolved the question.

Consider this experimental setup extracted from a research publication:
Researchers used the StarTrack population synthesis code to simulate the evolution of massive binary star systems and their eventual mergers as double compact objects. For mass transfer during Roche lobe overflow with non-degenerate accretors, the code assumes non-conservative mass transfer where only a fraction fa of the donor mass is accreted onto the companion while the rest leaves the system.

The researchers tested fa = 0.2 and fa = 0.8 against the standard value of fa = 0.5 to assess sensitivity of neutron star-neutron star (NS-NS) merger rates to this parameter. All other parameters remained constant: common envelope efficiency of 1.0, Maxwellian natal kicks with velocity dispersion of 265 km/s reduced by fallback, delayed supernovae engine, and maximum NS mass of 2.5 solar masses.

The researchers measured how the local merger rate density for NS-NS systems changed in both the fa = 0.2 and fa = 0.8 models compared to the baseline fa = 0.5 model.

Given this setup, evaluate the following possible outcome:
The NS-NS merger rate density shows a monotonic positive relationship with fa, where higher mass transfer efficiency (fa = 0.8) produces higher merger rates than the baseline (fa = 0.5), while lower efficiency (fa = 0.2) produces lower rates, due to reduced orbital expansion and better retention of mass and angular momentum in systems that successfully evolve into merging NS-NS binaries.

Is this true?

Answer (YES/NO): NO